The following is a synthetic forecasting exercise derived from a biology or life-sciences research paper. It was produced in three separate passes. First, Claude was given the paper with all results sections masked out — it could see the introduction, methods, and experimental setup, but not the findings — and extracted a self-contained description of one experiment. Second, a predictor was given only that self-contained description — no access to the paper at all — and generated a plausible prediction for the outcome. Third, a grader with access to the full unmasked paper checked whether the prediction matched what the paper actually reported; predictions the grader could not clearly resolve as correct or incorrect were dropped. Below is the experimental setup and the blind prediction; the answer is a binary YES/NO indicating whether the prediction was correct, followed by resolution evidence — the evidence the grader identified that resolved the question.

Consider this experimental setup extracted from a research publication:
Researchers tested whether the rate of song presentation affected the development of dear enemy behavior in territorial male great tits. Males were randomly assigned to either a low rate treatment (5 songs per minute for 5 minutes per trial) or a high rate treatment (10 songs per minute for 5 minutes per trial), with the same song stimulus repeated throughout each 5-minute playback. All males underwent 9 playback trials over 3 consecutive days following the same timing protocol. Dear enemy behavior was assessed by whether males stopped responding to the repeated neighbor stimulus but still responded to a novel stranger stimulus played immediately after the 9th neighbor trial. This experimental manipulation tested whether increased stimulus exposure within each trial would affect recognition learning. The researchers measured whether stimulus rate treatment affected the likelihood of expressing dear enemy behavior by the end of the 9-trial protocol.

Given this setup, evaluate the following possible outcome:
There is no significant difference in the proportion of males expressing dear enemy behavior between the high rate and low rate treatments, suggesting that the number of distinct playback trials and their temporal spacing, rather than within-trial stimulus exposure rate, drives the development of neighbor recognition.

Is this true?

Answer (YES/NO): YES